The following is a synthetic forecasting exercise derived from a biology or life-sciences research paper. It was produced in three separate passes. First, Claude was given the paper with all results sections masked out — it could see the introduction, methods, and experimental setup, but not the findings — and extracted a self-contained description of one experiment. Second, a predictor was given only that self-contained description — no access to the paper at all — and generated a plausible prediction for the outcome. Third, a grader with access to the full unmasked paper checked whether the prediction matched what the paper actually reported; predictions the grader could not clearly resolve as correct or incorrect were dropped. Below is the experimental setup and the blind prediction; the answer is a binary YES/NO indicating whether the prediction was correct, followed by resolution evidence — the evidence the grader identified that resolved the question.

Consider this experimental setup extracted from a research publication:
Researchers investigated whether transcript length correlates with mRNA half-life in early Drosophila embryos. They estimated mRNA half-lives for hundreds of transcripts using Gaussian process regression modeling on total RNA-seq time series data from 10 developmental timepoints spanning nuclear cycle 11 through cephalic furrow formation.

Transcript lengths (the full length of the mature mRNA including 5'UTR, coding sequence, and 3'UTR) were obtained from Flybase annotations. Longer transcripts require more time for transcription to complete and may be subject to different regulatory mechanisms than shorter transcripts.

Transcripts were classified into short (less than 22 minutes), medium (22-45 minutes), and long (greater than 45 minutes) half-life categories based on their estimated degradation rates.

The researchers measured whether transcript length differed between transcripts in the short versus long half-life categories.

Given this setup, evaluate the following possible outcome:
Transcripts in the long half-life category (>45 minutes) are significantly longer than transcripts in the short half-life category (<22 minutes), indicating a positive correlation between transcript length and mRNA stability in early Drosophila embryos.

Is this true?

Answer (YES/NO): NO